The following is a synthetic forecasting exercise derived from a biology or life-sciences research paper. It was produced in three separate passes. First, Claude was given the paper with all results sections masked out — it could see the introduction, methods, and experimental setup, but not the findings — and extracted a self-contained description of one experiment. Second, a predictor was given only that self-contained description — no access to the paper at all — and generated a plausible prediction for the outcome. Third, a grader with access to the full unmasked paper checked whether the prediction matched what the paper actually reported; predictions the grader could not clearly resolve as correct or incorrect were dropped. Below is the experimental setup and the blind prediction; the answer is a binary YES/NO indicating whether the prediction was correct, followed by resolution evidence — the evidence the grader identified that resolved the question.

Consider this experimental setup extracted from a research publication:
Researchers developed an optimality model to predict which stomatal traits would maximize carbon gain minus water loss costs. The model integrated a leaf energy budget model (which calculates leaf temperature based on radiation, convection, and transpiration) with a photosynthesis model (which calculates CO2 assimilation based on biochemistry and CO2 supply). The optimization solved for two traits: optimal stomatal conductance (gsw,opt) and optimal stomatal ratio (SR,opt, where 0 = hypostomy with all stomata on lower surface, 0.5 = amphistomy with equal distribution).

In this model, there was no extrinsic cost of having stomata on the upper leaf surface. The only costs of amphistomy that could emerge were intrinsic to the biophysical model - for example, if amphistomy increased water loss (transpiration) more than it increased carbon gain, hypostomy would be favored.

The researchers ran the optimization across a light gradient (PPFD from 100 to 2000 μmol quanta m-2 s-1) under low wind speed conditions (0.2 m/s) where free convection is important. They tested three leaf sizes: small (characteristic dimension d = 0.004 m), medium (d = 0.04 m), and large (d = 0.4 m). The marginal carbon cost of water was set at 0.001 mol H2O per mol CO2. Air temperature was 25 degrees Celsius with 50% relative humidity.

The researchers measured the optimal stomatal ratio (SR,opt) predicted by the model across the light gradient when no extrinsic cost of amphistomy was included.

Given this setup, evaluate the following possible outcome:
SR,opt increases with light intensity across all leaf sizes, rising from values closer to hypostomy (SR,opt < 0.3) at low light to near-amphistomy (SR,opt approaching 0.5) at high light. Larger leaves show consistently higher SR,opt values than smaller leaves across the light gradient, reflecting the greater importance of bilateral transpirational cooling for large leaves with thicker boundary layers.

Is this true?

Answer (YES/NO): NO